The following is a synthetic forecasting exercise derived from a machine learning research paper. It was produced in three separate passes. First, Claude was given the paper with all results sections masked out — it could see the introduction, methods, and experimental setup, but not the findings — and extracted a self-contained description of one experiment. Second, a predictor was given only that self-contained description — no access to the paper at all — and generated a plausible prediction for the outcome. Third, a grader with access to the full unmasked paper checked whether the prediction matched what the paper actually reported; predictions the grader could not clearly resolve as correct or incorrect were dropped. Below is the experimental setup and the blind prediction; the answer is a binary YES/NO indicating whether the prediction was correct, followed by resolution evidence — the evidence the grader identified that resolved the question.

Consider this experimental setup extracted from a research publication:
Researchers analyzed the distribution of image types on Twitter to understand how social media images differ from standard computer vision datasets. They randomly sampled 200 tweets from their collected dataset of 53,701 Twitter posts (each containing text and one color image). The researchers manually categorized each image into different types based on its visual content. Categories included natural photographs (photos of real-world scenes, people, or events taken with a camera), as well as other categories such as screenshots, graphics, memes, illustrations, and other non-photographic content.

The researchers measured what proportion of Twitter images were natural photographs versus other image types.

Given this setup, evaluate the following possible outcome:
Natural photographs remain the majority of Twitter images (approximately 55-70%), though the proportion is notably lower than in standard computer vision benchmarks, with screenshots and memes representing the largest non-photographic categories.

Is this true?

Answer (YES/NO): NO